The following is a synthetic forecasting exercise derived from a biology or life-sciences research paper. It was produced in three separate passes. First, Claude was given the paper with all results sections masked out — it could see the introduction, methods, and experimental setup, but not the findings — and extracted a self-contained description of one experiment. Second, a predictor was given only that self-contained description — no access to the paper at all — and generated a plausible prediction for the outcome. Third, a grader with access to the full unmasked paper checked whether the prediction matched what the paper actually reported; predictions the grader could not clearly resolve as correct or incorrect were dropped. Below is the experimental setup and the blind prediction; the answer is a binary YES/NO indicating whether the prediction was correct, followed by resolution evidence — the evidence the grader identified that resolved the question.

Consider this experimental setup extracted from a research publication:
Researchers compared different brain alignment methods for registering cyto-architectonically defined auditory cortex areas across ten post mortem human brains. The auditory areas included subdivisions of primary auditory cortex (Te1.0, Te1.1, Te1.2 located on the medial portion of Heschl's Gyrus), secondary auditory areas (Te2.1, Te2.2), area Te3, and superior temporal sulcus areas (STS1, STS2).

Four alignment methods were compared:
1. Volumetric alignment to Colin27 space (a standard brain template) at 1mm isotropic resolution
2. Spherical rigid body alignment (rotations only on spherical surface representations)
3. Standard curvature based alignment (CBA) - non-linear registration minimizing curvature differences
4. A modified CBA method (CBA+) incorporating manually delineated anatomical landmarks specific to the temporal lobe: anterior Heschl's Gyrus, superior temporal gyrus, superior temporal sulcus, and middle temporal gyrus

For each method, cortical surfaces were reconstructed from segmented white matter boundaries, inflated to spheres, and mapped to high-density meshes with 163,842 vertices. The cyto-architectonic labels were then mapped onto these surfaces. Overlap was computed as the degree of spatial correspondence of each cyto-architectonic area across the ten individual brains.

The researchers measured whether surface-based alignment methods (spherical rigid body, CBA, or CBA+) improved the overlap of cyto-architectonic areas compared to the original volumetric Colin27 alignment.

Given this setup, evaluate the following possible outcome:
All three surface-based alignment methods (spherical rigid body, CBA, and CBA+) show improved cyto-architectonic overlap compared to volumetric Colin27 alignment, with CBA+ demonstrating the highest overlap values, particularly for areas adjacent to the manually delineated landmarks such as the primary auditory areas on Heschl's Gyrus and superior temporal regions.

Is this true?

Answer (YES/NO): YES